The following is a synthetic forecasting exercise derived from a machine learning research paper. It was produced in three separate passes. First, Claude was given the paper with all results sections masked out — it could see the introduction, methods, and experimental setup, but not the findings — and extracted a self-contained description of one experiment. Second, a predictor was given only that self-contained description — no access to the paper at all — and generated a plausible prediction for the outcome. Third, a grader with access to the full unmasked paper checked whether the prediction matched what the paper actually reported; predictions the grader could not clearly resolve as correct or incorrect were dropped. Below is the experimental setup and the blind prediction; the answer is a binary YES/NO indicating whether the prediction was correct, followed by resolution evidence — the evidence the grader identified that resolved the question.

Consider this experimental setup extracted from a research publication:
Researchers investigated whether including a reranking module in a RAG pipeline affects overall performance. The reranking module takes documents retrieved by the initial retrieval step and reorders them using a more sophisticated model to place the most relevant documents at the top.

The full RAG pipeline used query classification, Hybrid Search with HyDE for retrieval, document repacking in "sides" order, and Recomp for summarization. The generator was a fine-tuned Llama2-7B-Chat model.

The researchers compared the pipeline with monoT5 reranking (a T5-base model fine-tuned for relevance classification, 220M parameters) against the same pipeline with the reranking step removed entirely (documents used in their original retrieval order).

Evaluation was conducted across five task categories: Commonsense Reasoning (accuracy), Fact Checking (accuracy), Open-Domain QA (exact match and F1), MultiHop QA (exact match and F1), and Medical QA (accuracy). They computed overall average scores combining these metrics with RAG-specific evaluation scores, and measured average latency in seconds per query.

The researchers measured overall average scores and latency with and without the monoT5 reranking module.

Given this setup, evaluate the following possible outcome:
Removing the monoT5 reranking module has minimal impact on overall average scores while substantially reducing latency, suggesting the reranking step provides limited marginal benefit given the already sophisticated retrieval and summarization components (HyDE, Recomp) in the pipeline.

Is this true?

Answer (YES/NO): NO